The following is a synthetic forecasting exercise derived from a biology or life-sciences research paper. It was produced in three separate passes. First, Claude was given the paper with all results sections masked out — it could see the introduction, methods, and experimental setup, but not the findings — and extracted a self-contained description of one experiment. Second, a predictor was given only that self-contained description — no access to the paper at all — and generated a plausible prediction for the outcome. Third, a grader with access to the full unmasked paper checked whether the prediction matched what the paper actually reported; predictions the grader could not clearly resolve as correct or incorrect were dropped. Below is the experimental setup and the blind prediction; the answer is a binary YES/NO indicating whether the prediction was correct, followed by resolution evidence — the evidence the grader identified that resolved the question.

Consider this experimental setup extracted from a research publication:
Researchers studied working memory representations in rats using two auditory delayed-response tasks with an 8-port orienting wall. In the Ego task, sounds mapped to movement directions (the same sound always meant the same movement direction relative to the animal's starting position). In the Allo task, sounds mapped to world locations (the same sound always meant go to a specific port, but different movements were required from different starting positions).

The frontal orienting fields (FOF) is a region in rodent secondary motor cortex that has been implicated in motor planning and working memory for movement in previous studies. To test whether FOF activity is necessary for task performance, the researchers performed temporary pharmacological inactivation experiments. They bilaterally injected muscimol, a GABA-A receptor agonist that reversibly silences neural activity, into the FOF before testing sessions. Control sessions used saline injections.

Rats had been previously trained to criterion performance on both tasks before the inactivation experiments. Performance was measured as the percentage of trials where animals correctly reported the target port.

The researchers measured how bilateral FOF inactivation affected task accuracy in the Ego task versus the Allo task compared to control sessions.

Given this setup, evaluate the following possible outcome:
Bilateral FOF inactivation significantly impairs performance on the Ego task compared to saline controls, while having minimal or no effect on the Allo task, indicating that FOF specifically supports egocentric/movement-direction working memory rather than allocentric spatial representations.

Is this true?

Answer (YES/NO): YES